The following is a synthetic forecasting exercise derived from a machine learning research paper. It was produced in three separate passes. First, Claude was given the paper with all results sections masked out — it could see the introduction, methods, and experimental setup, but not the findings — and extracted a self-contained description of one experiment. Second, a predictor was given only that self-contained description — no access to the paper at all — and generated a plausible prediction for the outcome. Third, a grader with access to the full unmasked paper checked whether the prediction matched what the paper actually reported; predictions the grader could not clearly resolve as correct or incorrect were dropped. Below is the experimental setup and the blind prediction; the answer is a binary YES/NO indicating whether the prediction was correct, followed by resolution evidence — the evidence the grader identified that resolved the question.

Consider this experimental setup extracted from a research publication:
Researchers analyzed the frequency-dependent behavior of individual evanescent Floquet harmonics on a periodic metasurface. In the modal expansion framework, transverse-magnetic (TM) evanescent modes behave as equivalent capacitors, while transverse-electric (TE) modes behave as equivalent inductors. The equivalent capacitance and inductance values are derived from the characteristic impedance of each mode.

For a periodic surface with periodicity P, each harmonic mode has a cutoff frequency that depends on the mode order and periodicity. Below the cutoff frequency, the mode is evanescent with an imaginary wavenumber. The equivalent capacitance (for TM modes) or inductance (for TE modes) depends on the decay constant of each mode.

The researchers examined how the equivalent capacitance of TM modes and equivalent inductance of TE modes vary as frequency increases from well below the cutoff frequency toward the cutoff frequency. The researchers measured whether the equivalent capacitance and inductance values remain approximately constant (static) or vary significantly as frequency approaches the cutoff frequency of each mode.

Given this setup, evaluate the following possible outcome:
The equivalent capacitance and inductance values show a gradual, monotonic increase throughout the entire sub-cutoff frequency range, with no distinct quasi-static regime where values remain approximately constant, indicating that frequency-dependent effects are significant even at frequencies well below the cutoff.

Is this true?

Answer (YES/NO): NO